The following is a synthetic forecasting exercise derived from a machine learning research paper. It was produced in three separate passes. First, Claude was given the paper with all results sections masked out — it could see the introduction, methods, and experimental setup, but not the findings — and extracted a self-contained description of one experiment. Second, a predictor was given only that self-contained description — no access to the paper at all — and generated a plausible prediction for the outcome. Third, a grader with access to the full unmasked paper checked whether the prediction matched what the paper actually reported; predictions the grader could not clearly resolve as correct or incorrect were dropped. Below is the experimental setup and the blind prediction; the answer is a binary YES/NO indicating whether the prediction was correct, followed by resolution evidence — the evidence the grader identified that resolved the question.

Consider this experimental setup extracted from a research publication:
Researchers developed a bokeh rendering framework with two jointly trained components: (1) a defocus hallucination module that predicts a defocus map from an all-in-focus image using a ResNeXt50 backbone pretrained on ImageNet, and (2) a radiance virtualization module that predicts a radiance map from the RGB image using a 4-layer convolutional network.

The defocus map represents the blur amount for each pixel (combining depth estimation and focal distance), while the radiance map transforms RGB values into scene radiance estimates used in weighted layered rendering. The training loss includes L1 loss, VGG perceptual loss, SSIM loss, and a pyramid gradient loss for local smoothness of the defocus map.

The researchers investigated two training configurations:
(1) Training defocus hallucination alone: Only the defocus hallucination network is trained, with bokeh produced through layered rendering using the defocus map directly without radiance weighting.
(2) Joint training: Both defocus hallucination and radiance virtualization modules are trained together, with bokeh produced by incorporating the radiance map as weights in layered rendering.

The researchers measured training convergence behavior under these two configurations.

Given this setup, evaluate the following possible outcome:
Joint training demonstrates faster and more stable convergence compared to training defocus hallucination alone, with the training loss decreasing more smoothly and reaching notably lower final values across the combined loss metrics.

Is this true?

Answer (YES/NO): NO